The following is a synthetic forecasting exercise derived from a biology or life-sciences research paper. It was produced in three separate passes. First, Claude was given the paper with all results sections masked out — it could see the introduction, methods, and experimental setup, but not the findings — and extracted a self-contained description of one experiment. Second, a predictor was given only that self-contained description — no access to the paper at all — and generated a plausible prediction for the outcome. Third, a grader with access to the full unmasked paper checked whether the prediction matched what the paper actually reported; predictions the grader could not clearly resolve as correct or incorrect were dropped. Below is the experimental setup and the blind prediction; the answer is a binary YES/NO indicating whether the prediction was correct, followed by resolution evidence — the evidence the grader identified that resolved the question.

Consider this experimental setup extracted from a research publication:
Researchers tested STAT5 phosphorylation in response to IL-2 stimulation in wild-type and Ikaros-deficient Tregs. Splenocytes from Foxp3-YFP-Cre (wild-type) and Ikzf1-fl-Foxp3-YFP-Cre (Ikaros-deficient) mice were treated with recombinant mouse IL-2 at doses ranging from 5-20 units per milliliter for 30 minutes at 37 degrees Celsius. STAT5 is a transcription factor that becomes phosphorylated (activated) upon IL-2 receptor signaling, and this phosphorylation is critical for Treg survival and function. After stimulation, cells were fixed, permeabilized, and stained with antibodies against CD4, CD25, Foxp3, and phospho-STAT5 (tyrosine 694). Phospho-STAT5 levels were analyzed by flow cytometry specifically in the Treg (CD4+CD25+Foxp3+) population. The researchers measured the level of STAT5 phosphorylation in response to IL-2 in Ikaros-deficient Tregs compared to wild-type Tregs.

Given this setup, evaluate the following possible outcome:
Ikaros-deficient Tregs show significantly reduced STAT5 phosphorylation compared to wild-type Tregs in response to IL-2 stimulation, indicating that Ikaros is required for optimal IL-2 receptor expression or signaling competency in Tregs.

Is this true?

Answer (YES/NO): NO